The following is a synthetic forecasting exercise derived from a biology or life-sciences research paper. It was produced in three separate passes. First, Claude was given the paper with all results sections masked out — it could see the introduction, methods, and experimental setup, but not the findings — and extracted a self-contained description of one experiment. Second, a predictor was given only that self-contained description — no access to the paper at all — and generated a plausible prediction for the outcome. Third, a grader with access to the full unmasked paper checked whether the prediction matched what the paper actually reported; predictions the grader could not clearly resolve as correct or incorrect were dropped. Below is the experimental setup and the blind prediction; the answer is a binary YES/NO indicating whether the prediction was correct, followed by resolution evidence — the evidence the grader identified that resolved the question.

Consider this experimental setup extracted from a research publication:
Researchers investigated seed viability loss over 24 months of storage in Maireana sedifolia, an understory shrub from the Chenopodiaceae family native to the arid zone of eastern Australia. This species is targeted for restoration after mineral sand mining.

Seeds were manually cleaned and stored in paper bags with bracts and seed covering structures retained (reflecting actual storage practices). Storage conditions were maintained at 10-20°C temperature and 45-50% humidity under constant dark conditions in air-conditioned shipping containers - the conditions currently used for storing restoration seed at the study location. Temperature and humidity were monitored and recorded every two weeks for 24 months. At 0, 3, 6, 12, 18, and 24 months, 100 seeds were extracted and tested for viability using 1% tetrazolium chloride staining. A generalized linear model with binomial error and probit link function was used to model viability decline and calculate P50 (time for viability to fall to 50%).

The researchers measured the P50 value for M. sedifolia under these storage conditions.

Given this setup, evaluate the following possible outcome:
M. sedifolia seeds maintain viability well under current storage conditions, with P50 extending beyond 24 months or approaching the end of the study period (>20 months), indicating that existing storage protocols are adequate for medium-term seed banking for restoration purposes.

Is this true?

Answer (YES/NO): NO